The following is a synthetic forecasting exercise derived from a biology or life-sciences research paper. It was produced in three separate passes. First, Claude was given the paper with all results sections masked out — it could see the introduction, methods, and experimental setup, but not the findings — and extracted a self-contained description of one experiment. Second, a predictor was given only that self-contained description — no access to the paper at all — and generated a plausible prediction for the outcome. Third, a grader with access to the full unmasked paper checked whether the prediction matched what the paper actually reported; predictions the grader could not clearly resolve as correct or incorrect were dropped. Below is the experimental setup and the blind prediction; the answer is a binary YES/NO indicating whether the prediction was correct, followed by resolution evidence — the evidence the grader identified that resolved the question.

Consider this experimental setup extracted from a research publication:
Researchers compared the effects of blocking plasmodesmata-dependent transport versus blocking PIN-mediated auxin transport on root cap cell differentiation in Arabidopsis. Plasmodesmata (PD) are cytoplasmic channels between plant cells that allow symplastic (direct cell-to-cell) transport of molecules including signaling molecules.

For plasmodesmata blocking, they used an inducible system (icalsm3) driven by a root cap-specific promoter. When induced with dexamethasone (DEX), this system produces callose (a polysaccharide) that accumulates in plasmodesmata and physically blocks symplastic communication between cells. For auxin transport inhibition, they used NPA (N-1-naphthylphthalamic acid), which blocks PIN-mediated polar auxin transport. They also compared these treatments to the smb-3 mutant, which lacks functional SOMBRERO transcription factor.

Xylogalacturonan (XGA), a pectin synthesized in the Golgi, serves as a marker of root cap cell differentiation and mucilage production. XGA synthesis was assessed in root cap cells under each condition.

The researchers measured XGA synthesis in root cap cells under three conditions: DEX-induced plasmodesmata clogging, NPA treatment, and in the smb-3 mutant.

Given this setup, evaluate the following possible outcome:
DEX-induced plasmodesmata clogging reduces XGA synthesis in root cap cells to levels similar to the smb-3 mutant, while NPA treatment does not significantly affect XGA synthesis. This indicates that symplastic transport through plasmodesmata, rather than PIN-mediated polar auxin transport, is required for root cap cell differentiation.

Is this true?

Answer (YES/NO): NO